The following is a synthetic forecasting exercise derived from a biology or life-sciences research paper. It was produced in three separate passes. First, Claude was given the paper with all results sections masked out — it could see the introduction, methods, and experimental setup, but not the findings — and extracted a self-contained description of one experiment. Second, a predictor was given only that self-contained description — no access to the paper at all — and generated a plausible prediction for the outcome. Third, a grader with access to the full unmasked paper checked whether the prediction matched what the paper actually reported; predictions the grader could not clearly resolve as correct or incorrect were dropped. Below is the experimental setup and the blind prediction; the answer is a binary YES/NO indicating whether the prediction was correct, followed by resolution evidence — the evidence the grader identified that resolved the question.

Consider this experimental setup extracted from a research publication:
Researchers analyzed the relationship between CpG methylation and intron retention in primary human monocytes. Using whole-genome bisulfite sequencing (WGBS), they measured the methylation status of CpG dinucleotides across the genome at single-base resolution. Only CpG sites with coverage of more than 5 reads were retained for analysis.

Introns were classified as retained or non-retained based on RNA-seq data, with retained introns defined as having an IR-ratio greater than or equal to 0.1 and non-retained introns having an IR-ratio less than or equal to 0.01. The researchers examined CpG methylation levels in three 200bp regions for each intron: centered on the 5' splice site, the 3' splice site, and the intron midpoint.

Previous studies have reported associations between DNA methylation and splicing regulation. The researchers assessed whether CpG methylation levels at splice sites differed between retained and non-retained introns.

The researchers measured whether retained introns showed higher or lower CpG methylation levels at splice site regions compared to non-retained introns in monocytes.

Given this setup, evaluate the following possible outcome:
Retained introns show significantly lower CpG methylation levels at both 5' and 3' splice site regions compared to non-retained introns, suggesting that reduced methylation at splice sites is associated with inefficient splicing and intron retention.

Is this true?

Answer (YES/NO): NO